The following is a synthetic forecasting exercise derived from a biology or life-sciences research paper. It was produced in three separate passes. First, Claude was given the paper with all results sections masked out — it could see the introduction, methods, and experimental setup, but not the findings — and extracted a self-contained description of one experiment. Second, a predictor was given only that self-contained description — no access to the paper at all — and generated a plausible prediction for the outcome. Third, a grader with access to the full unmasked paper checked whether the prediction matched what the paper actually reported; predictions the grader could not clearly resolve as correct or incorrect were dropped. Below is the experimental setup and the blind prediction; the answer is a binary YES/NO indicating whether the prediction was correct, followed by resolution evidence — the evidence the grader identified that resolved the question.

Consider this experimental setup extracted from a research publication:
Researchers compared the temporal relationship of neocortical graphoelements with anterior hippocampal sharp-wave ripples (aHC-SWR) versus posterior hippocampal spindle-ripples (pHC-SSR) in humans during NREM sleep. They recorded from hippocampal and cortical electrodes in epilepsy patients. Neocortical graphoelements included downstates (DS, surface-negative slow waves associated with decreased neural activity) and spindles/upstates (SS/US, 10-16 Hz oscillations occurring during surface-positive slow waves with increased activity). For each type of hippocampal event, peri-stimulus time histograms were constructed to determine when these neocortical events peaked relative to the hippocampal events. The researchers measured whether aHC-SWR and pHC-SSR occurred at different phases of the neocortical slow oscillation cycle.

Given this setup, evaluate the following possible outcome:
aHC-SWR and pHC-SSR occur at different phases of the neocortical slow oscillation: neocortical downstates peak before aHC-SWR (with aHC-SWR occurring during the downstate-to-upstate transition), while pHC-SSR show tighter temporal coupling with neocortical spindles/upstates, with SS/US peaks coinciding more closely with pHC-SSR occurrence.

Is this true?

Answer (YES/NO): YES